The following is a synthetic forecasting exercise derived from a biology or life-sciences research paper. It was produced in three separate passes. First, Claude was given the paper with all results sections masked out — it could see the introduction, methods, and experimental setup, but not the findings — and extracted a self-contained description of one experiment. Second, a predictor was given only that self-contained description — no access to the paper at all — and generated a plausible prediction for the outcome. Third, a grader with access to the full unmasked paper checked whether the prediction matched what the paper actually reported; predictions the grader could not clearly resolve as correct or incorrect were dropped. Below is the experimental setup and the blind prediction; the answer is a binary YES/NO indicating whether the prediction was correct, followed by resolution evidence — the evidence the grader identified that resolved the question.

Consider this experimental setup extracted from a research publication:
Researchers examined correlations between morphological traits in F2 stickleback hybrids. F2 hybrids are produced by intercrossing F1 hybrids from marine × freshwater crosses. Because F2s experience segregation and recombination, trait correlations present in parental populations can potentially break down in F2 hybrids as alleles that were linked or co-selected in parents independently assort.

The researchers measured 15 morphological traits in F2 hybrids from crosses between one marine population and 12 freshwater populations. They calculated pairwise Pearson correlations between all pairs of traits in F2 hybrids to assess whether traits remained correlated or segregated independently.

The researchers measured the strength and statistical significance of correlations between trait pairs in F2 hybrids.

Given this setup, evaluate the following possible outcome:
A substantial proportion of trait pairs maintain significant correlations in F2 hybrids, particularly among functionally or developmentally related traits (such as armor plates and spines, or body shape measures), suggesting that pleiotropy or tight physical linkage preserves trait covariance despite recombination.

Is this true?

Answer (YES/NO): NO